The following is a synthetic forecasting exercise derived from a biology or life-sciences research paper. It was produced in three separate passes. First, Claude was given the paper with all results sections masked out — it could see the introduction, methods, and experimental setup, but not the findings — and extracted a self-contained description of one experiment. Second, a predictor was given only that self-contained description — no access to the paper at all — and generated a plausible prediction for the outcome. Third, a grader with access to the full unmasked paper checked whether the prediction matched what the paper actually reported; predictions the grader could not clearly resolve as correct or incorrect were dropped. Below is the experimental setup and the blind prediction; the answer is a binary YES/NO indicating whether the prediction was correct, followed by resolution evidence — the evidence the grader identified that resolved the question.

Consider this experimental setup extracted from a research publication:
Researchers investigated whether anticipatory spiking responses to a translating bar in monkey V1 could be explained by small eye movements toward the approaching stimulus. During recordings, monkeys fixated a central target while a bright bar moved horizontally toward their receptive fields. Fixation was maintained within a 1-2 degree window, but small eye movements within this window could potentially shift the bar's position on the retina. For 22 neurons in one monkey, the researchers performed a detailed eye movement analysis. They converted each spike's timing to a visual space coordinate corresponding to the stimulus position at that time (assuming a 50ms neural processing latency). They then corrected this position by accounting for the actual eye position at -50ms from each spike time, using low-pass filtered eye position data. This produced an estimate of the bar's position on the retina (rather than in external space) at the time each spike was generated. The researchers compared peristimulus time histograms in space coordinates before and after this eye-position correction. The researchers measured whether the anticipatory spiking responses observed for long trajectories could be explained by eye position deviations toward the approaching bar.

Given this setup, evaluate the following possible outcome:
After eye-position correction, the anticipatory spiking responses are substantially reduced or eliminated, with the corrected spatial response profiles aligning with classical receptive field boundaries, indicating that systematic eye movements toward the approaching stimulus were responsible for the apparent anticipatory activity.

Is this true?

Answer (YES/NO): NO